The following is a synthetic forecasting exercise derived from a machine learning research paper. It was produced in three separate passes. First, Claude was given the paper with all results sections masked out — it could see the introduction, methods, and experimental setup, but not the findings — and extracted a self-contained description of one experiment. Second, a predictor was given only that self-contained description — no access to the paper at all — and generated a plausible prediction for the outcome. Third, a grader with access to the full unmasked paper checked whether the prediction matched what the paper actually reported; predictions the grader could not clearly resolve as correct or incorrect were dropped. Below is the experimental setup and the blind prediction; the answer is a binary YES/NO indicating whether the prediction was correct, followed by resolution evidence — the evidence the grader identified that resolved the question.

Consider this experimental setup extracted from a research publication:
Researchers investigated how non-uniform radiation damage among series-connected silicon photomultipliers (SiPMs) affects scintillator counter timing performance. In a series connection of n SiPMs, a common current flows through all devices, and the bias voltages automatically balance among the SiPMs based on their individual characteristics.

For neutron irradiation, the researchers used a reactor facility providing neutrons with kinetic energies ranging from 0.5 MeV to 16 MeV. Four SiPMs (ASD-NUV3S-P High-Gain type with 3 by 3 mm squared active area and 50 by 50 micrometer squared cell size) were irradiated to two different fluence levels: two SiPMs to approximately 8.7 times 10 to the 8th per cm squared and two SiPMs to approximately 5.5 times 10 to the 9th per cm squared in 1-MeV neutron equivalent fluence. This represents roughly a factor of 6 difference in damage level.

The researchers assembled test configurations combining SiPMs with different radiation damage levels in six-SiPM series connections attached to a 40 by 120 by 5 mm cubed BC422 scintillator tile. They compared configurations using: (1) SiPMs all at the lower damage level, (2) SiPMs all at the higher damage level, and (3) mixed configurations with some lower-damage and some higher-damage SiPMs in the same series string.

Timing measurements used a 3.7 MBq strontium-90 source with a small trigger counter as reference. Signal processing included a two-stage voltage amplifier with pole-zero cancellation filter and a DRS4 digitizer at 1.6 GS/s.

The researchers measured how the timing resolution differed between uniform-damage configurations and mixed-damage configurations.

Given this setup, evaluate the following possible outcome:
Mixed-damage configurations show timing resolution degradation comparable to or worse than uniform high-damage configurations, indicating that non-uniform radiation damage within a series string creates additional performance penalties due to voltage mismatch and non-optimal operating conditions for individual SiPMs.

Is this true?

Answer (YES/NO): NO